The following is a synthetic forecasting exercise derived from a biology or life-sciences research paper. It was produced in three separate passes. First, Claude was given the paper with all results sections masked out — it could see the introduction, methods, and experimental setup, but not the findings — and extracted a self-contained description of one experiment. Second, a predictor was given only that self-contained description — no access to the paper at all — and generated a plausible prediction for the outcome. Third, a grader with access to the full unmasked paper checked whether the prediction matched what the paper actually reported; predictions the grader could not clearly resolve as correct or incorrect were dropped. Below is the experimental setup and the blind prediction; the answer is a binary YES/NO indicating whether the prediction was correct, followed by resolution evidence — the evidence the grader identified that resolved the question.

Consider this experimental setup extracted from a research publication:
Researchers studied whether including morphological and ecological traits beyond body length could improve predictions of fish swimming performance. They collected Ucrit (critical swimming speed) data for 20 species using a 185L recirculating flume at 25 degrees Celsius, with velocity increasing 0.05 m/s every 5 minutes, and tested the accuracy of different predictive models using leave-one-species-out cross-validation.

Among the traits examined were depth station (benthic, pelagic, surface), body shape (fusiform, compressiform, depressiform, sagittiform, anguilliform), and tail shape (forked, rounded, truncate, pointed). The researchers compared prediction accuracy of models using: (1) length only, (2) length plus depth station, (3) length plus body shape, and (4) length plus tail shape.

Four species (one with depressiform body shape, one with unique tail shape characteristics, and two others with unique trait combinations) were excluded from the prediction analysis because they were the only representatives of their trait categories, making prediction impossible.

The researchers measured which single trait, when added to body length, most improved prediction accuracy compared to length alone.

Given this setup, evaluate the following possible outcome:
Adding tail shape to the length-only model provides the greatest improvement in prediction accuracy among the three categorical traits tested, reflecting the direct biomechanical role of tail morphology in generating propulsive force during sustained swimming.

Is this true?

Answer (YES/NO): NO